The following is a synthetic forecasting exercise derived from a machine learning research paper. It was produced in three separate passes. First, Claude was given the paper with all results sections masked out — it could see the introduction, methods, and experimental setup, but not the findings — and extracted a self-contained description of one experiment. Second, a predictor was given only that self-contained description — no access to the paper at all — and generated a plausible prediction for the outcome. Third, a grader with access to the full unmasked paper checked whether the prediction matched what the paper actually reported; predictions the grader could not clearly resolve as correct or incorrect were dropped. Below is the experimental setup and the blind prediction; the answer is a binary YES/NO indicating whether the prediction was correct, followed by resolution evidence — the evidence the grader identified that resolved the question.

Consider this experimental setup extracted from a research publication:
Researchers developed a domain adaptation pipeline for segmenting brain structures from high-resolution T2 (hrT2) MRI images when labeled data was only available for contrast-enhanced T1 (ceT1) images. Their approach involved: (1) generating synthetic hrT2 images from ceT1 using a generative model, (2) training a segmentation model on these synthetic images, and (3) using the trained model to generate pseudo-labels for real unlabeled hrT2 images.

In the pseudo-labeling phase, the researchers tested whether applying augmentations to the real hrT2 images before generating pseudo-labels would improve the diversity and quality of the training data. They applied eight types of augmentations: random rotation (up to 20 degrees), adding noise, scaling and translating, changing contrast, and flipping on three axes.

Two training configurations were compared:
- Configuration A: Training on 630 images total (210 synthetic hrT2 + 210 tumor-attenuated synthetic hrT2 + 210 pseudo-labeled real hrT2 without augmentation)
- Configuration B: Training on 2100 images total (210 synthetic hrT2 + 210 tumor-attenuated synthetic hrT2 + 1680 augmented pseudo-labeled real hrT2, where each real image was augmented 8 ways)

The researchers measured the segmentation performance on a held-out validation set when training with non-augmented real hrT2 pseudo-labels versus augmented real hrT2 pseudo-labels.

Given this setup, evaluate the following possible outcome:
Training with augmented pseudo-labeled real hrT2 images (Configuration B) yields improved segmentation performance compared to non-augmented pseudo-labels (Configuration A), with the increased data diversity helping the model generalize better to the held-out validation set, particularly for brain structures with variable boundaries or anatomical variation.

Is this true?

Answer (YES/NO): NO